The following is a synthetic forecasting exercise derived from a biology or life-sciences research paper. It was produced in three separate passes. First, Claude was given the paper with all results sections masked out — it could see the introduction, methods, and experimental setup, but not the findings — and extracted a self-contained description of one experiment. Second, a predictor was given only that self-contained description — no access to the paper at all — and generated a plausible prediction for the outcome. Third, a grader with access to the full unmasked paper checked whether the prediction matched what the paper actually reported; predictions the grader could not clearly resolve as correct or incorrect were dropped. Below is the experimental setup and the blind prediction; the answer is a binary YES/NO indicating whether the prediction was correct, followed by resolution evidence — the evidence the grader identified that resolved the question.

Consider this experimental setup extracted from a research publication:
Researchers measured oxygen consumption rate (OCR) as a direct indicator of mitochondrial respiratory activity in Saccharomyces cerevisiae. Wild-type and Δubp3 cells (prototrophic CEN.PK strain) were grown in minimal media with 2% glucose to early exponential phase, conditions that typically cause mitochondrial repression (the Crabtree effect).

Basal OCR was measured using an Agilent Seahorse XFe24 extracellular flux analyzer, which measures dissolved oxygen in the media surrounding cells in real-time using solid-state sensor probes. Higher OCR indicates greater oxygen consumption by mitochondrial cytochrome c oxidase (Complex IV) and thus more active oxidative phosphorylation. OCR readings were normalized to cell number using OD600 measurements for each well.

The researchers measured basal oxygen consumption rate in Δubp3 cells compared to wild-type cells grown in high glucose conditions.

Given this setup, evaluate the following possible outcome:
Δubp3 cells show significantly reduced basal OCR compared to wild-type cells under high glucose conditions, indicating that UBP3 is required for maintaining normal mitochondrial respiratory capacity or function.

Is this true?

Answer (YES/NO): NO